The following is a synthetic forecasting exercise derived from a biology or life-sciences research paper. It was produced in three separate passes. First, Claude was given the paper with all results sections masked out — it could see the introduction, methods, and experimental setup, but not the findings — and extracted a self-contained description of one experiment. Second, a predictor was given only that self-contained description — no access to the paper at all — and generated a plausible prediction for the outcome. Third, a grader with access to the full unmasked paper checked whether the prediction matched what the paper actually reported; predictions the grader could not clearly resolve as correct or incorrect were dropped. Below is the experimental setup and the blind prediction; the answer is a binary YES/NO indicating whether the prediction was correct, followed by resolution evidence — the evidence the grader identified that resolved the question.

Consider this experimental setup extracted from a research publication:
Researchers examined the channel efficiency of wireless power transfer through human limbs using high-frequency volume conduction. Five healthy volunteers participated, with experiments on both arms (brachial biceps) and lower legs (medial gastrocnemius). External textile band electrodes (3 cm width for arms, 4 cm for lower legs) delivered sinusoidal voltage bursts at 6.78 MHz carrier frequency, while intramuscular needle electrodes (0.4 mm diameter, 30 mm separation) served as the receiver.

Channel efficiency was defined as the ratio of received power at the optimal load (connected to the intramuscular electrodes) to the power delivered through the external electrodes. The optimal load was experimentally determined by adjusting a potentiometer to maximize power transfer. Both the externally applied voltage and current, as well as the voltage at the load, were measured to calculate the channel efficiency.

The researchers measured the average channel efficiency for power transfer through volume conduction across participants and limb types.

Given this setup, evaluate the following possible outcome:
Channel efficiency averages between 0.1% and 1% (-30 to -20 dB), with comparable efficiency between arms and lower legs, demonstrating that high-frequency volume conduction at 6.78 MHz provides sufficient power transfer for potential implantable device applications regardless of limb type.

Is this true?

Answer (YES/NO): NO